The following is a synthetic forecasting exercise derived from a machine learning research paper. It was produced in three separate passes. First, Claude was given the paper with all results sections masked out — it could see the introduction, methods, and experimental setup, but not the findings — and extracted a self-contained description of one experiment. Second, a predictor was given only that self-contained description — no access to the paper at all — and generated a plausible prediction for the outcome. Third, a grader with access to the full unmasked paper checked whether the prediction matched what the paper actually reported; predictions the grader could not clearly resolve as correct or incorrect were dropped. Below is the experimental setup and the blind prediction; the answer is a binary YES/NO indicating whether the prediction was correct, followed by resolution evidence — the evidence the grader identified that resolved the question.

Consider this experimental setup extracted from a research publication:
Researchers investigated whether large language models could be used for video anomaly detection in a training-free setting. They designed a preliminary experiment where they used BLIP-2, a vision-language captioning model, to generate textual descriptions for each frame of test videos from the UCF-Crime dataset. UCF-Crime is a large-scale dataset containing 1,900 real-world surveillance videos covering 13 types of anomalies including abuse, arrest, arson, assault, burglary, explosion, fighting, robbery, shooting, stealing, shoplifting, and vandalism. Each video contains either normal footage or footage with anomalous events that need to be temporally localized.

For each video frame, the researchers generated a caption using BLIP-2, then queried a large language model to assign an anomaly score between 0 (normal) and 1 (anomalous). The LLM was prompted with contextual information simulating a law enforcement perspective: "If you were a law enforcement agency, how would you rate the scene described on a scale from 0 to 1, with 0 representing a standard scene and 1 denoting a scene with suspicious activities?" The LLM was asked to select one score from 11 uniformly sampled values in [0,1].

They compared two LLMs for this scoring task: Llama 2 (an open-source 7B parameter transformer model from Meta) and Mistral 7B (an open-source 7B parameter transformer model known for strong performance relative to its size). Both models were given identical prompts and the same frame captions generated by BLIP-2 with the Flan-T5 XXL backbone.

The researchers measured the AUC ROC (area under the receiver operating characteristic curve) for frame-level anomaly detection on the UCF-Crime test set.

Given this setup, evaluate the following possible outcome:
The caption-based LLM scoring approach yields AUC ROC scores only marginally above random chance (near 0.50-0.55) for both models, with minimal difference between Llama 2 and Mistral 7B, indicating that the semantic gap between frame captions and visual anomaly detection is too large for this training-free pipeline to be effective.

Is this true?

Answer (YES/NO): NO